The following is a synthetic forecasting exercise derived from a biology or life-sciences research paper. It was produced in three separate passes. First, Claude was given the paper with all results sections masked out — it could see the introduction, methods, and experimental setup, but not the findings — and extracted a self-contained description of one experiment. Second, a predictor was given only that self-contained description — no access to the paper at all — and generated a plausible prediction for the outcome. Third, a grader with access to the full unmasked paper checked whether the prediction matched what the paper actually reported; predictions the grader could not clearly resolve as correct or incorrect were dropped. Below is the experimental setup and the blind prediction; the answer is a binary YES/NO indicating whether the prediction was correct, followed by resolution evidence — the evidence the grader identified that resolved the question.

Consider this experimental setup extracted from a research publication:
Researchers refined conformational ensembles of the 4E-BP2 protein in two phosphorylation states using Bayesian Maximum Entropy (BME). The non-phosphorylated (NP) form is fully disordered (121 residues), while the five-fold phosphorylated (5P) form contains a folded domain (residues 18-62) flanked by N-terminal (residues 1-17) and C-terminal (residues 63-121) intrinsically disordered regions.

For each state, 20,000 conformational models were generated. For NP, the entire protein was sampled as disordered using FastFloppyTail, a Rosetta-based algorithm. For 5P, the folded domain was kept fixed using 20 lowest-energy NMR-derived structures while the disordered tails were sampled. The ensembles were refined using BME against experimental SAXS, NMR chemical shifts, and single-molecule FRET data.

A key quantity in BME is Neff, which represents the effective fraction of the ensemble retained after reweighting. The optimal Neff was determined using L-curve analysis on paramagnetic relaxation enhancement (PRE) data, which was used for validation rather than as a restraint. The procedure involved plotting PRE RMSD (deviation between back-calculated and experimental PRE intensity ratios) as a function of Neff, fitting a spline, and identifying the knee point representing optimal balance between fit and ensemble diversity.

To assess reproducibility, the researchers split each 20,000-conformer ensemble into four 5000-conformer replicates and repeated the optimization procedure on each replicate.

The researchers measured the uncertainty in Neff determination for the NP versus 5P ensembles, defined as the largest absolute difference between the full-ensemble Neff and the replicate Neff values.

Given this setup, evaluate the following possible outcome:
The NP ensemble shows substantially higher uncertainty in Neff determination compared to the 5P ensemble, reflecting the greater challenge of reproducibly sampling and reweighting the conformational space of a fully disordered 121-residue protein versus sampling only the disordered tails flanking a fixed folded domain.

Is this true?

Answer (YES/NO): NO